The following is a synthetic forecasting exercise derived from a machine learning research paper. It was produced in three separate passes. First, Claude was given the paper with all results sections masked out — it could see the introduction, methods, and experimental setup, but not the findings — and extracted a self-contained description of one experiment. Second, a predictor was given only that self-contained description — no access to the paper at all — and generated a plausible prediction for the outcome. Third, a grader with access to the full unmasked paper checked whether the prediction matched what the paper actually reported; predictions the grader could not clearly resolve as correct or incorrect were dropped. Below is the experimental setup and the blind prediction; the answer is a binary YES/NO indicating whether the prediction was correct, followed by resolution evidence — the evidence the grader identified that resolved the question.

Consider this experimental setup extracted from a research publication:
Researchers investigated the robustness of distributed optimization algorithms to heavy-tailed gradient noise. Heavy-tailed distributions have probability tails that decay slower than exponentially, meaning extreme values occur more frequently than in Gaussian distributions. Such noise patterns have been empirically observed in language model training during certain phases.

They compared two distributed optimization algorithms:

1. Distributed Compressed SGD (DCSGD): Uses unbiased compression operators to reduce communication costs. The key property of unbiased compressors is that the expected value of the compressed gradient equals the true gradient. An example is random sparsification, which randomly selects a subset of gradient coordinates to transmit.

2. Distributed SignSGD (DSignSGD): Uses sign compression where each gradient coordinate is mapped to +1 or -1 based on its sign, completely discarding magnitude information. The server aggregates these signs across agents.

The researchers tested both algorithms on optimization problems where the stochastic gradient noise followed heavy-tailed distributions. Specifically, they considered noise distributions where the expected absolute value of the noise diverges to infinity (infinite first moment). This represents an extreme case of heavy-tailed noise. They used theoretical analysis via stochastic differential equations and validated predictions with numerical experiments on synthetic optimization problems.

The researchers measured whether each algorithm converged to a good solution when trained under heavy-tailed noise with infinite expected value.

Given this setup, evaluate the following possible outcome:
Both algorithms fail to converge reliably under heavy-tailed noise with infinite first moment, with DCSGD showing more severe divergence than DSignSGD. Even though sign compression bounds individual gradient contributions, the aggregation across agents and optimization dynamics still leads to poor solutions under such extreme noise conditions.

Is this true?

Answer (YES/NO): NO